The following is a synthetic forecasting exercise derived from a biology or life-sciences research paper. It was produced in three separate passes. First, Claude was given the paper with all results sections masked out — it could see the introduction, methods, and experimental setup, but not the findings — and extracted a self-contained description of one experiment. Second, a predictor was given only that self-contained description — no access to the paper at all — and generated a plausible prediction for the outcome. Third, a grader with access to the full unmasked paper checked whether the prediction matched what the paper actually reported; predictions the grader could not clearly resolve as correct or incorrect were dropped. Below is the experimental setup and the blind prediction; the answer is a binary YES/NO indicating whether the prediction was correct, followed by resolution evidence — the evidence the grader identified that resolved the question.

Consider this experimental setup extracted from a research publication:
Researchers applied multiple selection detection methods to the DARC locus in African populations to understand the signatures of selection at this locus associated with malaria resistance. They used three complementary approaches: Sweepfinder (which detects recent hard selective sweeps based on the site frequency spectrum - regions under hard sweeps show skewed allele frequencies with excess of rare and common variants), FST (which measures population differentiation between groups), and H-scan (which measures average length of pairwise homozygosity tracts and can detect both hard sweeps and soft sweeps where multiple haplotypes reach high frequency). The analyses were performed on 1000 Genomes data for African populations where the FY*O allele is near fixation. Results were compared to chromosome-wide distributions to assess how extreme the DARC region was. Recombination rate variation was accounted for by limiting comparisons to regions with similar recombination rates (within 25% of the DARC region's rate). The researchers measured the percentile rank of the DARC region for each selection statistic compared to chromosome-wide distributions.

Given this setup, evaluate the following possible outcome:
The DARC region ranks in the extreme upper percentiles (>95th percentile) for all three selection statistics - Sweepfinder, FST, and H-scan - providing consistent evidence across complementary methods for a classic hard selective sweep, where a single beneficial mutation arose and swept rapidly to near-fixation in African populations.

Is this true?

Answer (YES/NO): NO